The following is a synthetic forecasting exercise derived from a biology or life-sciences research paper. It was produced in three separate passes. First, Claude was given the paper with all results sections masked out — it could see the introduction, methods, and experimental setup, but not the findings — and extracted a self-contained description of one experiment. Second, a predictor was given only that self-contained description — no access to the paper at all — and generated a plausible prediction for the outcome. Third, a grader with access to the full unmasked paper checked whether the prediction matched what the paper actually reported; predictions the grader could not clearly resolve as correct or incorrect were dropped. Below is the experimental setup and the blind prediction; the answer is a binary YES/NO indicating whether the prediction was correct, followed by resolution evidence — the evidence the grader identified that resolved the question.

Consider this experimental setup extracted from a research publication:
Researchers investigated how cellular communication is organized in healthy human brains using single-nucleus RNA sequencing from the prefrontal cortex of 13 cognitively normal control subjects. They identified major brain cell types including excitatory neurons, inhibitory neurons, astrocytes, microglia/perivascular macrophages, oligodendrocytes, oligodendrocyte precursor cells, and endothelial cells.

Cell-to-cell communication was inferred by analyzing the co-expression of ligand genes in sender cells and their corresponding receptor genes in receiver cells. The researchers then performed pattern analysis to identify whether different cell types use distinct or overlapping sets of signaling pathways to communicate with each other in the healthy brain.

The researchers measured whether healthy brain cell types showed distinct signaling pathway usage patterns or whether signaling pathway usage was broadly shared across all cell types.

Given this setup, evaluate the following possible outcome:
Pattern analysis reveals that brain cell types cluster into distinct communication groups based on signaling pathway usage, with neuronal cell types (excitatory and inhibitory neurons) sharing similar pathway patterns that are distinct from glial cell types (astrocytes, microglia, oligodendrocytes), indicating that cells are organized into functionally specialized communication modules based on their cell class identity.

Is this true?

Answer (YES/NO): NO